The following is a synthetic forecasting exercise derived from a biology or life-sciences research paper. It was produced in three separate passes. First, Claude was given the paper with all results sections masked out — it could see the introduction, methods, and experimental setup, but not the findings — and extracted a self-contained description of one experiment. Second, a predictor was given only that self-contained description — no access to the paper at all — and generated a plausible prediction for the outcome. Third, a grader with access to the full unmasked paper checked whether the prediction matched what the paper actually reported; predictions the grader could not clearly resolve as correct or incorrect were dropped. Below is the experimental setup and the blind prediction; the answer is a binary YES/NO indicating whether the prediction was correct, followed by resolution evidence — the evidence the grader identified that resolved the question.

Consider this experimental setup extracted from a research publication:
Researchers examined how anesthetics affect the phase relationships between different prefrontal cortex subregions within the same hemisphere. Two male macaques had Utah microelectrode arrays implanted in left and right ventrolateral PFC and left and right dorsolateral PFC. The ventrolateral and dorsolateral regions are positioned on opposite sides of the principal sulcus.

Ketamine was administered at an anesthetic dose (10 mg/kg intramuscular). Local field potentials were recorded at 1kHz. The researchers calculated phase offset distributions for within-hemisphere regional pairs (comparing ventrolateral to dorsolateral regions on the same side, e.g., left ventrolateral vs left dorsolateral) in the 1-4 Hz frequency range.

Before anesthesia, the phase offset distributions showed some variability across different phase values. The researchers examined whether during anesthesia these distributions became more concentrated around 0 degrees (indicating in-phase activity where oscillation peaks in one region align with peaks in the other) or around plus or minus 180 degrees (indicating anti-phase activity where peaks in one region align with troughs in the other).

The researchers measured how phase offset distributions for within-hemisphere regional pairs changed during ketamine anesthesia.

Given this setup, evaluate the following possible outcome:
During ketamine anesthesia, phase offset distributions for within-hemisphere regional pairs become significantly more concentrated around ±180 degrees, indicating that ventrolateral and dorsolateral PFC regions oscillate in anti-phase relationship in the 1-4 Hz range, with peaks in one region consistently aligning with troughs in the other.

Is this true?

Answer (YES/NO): YES